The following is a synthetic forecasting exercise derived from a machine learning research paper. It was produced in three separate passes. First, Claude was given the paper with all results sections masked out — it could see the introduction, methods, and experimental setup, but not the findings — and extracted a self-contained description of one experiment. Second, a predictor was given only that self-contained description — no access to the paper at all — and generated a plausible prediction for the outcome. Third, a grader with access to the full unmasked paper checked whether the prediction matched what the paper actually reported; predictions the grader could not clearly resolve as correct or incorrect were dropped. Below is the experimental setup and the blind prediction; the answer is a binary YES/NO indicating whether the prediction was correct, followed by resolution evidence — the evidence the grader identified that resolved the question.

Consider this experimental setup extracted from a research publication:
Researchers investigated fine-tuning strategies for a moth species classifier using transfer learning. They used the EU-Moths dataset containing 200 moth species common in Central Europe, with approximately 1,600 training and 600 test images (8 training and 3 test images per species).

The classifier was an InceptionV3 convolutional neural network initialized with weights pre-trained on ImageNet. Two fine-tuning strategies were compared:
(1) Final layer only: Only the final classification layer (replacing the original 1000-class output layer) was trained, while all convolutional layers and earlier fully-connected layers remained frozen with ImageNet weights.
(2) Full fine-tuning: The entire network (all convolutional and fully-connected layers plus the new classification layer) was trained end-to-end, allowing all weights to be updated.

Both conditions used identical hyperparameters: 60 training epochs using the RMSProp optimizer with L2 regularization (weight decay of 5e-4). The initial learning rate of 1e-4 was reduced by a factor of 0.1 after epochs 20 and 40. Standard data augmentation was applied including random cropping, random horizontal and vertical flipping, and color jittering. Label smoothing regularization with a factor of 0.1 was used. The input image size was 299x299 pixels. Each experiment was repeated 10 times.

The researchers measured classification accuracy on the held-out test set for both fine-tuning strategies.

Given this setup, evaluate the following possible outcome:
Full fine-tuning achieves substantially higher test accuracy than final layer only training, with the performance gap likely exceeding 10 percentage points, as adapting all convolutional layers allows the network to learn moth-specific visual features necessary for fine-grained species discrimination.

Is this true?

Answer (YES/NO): YES